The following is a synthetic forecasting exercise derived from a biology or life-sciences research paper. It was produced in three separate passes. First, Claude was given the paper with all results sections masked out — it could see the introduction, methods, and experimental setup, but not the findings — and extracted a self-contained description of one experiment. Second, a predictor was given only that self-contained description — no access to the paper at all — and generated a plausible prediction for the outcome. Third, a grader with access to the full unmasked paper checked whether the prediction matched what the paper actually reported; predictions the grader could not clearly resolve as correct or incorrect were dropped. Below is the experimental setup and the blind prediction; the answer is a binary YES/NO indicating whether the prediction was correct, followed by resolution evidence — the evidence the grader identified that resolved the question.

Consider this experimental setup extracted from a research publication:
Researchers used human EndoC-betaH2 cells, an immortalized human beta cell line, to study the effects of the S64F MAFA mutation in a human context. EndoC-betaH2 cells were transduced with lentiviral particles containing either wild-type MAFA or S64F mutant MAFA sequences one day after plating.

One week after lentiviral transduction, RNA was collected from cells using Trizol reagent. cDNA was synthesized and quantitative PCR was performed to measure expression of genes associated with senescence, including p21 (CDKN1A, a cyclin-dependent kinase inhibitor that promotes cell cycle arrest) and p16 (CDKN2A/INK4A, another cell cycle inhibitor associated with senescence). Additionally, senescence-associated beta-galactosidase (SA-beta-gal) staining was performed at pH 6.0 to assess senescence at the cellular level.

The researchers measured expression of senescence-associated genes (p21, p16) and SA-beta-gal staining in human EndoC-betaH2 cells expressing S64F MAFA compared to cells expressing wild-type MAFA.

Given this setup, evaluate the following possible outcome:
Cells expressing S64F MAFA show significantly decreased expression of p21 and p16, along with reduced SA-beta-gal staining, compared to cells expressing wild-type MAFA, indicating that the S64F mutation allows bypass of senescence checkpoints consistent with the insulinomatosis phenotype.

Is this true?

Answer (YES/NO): NO